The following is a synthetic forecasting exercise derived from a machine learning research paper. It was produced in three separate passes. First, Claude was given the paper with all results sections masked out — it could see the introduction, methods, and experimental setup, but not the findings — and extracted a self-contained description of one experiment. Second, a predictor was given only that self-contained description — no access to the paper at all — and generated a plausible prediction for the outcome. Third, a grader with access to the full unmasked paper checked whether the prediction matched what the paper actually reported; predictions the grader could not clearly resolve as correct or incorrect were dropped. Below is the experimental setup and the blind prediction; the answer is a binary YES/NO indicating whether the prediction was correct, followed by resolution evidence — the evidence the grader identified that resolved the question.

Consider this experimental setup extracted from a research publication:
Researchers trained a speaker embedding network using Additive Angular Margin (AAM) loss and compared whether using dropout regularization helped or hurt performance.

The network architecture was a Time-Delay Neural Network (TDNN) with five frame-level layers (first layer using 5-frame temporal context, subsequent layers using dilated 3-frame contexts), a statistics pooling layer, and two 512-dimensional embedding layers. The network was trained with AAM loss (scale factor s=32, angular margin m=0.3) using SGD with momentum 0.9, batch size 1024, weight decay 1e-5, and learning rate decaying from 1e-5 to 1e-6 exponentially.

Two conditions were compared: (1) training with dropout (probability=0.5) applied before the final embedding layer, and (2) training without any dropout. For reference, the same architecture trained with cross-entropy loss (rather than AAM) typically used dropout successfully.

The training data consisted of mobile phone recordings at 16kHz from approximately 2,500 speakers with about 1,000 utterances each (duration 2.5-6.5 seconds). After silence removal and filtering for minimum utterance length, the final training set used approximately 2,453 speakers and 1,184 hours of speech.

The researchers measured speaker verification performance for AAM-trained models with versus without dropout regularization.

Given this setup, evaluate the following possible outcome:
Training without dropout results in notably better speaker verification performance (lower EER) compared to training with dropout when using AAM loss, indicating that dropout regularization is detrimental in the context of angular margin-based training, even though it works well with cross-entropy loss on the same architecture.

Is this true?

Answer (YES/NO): YES